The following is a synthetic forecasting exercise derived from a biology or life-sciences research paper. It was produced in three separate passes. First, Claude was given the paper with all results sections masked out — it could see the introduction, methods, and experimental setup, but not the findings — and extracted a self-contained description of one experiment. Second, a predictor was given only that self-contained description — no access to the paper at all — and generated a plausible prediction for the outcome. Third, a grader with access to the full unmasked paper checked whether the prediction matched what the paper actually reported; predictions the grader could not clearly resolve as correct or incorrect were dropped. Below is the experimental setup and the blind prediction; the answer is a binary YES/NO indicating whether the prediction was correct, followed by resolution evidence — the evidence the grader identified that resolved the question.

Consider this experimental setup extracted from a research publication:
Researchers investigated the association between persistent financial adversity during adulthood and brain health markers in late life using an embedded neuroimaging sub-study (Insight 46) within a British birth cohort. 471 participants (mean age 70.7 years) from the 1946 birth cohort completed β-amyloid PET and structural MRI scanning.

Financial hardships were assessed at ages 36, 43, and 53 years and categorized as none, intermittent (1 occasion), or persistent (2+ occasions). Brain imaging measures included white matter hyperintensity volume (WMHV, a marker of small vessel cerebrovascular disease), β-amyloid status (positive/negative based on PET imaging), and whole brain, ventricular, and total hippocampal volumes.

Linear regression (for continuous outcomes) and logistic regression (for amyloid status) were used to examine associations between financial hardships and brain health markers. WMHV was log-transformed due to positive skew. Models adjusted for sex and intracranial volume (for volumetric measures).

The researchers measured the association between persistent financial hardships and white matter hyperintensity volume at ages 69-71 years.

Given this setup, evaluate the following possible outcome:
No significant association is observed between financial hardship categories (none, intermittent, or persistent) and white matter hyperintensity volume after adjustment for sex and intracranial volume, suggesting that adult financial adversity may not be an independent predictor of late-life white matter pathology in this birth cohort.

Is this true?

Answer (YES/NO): YES